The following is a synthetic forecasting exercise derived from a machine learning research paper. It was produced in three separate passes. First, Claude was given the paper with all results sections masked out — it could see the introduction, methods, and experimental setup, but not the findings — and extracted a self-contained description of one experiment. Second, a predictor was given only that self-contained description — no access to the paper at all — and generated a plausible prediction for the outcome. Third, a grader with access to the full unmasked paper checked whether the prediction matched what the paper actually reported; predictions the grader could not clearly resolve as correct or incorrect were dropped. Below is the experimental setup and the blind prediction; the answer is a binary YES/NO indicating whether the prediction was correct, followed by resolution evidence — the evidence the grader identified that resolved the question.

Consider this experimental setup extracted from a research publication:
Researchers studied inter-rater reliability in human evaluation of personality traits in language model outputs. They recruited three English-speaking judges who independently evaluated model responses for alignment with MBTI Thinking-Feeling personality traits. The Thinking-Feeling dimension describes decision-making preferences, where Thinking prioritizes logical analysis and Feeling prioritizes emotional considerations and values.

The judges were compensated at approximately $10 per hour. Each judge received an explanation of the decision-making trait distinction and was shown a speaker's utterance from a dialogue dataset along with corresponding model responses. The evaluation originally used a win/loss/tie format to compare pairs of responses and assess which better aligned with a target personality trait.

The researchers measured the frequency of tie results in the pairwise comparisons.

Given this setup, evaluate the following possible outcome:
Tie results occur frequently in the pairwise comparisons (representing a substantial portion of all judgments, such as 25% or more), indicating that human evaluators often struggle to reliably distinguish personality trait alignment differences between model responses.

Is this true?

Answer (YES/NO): NO